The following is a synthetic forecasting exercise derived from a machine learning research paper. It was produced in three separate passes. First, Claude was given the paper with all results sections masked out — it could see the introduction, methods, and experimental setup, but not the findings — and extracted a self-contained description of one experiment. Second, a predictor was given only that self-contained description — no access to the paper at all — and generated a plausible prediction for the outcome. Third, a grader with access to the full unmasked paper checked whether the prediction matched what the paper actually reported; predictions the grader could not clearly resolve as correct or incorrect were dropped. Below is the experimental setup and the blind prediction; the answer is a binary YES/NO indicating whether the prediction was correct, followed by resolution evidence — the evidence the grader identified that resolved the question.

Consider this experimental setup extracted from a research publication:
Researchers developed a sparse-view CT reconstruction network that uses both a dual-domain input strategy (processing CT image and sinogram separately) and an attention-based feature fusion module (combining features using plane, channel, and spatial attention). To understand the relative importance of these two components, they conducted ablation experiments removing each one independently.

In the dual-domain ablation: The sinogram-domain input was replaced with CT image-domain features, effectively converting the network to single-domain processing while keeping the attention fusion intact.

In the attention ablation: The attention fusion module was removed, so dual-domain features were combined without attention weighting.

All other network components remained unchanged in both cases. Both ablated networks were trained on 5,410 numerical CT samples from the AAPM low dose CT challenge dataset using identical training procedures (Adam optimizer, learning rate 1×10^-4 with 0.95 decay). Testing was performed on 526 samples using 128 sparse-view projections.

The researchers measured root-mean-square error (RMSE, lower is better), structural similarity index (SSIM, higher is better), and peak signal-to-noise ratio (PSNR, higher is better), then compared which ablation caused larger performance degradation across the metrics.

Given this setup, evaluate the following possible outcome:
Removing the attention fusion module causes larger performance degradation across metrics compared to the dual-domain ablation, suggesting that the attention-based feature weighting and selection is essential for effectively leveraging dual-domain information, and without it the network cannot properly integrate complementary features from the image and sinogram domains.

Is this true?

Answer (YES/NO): NO